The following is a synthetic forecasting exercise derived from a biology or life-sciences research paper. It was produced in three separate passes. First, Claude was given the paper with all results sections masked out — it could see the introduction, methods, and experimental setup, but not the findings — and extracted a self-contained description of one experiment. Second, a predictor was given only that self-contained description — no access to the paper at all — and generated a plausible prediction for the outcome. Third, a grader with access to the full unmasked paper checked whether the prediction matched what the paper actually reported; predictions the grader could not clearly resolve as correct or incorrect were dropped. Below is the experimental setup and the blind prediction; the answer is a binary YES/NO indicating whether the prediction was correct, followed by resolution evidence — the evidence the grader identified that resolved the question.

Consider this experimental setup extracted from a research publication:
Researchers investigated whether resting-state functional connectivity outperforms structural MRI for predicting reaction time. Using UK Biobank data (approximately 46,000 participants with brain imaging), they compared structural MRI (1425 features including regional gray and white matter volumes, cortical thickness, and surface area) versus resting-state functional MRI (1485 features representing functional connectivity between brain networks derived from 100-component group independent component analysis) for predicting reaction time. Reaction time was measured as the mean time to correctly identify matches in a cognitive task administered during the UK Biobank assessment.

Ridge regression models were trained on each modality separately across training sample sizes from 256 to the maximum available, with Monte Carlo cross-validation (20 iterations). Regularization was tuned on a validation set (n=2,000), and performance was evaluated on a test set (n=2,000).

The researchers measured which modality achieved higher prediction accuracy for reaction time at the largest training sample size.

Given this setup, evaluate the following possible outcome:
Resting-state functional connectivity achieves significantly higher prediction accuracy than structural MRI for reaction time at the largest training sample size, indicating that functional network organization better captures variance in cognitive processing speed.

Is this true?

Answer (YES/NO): NO